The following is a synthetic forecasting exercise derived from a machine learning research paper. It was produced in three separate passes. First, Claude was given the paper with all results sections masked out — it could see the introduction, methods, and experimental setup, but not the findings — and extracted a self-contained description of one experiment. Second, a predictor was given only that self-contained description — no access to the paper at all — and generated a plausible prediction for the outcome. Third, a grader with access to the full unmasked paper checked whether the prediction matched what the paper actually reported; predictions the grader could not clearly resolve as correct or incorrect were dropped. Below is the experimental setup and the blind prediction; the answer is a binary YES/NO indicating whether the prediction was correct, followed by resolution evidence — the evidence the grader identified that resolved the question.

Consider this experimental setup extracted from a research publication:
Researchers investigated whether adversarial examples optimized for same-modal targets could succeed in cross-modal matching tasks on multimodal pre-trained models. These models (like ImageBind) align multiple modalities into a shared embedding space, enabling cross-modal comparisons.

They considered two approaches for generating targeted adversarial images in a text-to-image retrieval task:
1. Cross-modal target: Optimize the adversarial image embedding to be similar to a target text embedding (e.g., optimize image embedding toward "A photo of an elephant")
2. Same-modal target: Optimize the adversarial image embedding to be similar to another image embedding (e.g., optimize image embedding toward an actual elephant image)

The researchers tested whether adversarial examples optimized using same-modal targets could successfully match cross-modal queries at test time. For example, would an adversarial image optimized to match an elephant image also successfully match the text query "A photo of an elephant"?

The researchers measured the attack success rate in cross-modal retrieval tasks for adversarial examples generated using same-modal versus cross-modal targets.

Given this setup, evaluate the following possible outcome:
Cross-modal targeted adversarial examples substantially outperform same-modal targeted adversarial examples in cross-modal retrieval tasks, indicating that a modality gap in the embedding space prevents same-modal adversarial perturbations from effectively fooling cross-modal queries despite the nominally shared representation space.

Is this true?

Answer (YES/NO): YES